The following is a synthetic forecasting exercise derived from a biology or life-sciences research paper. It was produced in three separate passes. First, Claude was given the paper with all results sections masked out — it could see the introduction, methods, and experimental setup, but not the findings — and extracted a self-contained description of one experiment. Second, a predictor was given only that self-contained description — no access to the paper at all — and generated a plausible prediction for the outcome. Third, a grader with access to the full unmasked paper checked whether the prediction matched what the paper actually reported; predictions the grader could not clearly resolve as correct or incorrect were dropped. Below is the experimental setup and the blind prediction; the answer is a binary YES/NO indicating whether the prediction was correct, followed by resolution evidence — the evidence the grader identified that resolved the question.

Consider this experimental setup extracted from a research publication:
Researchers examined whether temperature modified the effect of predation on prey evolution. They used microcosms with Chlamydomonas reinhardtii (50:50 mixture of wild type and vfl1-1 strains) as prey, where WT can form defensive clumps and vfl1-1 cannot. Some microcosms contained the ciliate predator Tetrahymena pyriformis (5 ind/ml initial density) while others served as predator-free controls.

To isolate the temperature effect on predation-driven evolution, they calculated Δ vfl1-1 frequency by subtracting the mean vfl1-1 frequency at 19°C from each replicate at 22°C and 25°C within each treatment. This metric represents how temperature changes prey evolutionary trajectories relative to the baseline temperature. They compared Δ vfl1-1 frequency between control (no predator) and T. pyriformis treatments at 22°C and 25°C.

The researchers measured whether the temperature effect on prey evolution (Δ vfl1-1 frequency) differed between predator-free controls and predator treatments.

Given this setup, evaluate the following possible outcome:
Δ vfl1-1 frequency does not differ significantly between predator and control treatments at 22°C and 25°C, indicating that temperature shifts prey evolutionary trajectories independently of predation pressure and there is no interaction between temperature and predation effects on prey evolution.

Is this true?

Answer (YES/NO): NO